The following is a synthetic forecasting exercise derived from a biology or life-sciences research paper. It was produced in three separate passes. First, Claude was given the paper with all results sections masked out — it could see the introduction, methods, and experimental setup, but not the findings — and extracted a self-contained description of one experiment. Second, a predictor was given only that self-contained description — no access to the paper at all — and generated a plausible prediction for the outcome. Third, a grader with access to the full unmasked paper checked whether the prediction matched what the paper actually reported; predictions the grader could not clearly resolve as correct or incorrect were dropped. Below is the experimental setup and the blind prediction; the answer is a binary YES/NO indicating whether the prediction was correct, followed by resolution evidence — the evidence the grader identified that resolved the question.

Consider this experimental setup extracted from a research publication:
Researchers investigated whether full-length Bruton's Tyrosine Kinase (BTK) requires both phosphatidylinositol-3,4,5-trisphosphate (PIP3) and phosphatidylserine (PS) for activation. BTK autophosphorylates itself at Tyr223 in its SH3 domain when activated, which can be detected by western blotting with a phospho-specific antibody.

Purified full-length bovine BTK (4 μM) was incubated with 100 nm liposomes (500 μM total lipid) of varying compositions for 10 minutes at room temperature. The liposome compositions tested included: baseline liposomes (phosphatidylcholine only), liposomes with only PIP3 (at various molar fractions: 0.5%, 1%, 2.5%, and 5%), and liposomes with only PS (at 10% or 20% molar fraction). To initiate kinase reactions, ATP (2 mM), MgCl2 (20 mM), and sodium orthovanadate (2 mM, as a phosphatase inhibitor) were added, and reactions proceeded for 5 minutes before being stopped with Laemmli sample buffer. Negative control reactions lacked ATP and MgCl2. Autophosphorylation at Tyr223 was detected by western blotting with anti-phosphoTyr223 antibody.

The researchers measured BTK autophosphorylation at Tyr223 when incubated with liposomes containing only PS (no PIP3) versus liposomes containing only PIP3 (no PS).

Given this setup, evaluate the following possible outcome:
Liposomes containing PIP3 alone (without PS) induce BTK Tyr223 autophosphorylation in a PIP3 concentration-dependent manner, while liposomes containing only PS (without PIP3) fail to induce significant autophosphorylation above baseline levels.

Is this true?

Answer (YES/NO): YES